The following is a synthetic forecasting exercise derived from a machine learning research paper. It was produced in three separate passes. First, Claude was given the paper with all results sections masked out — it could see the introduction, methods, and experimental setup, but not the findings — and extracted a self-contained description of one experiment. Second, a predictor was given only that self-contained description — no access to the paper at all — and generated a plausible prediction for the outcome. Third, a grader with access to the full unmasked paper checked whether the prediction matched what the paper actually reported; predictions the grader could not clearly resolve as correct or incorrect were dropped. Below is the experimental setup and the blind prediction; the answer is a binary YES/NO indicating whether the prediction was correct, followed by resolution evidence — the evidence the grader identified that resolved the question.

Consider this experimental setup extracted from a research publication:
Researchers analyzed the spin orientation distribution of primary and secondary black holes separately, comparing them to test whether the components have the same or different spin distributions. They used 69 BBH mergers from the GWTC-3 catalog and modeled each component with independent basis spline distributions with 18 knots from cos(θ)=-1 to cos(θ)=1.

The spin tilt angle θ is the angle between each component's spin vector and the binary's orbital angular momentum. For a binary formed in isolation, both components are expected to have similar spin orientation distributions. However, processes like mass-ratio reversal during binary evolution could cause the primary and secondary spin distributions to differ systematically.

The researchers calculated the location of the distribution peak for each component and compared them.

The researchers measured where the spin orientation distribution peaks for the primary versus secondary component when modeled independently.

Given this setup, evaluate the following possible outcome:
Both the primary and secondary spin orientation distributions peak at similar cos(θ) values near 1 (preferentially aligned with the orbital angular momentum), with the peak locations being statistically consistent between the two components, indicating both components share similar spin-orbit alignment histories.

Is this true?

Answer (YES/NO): NO